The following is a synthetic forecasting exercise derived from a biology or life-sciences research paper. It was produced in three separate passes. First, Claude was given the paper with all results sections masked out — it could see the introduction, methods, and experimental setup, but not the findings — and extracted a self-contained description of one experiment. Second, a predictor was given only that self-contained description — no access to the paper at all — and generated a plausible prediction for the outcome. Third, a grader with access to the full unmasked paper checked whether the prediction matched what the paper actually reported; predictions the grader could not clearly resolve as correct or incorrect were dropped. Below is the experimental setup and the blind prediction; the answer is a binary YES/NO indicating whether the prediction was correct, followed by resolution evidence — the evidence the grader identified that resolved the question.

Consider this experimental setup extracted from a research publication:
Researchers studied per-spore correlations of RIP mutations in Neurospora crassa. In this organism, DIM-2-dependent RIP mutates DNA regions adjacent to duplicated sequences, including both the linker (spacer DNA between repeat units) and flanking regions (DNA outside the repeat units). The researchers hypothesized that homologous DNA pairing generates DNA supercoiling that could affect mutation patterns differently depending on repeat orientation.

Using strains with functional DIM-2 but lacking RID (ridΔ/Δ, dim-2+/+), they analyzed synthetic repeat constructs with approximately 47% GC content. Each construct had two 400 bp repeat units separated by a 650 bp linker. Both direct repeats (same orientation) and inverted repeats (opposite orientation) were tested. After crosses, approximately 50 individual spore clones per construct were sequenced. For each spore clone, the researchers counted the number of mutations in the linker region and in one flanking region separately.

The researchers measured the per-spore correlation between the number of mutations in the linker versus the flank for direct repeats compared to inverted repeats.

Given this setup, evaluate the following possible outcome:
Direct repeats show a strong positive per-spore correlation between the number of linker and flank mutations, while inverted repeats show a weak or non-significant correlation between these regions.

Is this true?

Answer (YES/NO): YES